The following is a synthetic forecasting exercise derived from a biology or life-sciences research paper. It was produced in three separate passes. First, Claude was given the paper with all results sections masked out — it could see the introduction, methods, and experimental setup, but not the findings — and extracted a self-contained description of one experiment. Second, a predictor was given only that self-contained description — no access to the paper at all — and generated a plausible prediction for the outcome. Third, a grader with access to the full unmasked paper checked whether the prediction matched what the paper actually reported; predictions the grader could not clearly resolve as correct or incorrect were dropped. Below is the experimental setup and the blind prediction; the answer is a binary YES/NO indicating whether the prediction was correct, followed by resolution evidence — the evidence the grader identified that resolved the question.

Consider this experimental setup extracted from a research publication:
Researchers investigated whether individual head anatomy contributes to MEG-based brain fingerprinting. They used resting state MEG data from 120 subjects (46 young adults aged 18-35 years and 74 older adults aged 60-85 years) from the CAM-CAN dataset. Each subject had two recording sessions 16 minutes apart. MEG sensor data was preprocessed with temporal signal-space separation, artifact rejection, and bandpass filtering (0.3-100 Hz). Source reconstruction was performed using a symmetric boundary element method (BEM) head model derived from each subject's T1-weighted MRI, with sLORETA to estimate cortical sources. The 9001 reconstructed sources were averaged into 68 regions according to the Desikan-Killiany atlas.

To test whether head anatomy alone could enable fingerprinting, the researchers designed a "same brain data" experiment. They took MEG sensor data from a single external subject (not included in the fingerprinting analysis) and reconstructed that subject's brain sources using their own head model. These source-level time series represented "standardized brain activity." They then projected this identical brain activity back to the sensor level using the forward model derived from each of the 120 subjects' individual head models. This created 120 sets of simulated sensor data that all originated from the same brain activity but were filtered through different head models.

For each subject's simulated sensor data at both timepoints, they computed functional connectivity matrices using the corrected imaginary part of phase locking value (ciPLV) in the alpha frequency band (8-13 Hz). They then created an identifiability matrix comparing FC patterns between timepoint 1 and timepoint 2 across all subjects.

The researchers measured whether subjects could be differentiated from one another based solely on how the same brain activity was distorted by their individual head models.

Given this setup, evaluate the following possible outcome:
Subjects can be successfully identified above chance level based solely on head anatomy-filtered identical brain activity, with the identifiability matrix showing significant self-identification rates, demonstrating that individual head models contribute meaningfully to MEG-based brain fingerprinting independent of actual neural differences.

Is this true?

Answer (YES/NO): YES